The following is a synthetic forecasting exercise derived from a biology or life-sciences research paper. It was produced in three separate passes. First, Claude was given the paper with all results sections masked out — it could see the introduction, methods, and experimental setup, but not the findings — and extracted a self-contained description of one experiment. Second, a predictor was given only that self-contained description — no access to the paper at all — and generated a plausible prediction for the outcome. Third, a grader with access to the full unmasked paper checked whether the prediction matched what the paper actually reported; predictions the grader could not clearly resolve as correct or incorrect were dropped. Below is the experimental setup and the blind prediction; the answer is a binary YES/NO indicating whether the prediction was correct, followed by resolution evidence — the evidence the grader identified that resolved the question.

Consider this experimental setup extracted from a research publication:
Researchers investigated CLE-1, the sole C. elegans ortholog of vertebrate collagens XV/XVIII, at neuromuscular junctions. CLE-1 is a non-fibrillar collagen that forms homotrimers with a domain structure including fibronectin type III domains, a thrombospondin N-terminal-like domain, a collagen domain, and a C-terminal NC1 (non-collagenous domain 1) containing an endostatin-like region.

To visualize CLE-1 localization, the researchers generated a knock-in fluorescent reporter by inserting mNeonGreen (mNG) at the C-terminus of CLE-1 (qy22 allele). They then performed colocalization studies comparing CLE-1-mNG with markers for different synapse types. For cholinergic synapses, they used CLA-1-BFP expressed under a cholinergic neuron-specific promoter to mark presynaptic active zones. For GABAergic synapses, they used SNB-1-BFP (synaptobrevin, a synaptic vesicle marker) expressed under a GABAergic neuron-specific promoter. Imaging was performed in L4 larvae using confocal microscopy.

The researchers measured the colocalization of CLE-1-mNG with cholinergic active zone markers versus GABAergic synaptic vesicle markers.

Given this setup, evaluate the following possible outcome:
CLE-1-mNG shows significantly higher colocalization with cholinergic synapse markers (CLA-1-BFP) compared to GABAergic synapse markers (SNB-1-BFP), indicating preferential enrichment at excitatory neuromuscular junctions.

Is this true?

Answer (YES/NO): NO